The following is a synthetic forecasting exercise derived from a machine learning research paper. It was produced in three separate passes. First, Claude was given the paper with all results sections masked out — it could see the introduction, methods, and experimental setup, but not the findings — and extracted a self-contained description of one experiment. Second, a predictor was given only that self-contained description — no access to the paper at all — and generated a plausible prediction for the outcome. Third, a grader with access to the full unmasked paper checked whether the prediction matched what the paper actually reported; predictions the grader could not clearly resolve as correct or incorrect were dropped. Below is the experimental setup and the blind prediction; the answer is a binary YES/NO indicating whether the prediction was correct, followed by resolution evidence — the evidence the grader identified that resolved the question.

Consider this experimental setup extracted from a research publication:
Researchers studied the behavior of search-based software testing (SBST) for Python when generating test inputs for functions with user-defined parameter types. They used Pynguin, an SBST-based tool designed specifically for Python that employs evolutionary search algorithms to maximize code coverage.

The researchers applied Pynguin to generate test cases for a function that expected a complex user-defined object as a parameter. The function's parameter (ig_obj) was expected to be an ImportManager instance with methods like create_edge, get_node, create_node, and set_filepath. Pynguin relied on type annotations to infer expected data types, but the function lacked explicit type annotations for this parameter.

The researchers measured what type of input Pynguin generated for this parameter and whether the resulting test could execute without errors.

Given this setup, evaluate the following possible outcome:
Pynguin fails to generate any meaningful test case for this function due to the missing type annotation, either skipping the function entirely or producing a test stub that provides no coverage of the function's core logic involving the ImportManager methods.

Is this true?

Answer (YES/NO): NO